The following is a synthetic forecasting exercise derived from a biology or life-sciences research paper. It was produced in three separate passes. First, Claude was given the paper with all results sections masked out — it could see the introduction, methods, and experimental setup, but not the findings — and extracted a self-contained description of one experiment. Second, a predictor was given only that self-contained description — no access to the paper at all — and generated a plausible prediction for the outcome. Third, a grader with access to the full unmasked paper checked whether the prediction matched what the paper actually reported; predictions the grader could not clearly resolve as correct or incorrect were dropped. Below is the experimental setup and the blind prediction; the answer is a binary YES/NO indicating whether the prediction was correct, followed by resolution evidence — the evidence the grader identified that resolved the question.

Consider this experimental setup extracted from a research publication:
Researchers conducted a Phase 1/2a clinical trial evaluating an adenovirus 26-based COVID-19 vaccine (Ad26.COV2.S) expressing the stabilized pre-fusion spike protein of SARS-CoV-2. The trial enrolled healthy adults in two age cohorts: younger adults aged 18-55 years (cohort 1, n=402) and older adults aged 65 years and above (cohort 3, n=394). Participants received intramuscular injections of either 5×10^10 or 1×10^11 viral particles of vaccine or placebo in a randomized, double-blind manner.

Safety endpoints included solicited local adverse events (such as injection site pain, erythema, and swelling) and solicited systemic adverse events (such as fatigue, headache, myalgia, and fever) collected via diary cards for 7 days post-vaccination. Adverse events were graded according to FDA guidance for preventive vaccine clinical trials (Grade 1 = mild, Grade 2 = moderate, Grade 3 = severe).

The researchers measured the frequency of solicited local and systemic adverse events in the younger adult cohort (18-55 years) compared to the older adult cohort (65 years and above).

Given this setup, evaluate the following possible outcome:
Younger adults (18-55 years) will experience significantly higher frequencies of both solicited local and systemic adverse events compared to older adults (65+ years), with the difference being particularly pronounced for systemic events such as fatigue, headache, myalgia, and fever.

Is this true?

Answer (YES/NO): YES